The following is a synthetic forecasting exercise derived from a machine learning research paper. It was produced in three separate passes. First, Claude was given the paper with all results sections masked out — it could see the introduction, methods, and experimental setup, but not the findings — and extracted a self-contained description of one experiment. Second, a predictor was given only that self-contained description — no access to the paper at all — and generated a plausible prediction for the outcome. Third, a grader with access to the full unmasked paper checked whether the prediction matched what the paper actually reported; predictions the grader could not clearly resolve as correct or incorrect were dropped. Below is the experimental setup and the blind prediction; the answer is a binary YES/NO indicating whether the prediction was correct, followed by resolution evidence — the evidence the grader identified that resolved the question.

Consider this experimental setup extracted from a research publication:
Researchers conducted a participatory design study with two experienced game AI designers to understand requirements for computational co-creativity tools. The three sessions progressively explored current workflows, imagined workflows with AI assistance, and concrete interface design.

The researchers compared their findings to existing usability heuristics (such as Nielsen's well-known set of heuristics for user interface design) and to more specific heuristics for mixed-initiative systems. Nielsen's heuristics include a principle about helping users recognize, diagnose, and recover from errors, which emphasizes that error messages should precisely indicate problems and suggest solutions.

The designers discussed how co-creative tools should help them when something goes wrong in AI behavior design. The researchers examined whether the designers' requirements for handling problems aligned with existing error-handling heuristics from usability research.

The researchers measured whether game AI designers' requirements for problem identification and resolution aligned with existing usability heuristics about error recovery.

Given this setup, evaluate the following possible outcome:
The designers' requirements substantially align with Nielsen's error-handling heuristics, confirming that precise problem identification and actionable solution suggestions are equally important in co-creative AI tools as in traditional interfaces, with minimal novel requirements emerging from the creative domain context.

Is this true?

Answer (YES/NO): NO